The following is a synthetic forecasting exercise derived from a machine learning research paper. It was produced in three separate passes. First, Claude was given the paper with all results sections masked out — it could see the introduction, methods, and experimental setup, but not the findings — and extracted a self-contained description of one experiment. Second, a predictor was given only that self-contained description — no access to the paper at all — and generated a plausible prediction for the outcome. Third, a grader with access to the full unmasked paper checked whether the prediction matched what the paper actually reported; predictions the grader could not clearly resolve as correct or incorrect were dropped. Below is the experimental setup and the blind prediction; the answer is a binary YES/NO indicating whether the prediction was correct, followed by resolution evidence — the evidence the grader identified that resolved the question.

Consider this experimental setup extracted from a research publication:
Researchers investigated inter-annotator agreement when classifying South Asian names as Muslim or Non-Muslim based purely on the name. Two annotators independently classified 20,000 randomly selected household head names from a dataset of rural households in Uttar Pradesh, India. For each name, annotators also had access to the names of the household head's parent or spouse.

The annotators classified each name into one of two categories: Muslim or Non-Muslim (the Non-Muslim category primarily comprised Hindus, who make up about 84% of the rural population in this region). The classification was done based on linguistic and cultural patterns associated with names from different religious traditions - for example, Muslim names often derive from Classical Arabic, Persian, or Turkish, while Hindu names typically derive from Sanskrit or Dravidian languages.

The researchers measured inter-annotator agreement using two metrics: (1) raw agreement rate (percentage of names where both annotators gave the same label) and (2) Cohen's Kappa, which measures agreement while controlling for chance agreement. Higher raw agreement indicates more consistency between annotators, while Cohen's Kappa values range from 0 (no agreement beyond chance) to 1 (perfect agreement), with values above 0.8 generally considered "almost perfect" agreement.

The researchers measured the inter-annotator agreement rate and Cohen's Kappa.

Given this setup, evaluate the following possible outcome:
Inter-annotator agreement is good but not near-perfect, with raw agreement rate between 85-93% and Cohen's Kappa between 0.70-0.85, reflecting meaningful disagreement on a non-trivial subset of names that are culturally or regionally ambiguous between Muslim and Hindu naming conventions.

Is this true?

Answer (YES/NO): NO